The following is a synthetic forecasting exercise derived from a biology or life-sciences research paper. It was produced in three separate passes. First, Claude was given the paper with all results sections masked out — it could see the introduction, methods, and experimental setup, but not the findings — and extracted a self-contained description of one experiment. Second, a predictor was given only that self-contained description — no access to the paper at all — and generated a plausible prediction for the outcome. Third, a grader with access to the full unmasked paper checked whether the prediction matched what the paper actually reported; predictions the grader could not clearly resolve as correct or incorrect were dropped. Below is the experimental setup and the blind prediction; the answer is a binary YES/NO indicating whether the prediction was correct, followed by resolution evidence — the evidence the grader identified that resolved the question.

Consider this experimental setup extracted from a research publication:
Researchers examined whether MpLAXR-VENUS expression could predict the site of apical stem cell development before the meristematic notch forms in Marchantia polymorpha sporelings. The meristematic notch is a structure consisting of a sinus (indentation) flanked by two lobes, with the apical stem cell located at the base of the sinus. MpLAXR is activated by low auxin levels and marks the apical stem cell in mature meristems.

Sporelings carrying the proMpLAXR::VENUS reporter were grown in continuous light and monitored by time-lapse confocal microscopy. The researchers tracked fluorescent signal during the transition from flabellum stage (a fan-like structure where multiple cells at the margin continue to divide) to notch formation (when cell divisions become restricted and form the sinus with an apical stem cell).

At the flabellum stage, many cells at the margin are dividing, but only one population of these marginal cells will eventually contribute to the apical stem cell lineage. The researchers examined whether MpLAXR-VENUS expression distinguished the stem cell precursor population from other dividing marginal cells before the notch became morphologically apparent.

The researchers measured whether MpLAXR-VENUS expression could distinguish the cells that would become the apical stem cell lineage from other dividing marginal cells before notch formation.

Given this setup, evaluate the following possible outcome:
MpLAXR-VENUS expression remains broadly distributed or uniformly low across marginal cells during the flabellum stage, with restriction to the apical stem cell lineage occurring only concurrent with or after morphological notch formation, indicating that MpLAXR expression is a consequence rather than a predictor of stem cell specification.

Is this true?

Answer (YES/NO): NO